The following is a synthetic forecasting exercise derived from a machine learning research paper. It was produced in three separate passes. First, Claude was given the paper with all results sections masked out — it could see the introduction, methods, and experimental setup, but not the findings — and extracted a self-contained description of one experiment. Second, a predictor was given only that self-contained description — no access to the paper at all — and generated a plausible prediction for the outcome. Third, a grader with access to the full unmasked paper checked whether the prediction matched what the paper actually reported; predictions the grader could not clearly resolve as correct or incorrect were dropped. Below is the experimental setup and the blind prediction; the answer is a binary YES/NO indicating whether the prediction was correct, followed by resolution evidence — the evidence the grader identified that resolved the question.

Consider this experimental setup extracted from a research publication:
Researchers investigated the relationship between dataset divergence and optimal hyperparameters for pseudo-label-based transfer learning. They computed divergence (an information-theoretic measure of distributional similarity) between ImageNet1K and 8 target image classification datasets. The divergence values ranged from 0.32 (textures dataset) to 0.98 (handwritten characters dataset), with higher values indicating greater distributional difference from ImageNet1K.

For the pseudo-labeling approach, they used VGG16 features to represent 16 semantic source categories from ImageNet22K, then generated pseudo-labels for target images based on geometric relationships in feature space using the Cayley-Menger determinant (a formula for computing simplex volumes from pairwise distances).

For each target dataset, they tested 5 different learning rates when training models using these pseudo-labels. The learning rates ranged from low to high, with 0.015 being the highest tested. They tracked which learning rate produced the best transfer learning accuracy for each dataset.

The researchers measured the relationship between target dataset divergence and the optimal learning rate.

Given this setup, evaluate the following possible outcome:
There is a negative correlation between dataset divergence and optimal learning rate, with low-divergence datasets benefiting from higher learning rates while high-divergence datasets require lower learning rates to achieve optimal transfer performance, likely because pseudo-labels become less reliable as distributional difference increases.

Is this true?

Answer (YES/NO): NO